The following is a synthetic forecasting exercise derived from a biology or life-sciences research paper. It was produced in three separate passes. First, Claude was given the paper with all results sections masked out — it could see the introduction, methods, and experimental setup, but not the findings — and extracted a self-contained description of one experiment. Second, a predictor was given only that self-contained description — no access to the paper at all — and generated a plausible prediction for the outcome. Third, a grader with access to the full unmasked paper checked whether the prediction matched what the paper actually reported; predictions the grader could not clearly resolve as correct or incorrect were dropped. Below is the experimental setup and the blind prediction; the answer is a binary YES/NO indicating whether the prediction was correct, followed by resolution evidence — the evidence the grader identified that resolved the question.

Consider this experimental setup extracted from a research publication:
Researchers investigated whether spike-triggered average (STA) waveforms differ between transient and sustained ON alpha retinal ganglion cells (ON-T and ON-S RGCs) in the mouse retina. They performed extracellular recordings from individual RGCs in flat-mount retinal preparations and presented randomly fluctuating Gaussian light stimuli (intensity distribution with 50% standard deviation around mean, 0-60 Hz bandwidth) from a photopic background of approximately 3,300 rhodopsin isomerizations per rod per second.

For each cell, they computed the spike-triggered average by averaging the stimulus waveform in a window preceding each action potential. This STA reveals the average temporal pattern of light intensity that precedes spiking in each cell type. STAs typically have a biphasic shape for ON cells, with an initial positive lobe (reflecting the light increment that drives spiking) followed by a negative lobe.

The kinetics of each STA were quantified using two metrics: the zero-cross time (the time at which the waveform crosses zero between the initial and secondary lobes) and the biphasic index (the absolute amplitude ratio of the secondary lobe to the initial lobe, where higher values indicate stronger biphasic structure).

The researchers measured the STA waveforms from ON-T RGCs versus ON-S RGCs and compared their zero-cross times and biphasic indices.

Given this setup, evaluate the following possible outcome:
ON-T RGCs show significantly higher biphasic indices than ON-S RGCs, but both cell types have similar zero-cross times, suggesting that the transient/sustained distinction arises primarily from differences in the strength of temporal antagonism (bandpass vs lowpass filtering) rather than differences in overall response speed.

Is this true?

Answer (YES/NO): NO